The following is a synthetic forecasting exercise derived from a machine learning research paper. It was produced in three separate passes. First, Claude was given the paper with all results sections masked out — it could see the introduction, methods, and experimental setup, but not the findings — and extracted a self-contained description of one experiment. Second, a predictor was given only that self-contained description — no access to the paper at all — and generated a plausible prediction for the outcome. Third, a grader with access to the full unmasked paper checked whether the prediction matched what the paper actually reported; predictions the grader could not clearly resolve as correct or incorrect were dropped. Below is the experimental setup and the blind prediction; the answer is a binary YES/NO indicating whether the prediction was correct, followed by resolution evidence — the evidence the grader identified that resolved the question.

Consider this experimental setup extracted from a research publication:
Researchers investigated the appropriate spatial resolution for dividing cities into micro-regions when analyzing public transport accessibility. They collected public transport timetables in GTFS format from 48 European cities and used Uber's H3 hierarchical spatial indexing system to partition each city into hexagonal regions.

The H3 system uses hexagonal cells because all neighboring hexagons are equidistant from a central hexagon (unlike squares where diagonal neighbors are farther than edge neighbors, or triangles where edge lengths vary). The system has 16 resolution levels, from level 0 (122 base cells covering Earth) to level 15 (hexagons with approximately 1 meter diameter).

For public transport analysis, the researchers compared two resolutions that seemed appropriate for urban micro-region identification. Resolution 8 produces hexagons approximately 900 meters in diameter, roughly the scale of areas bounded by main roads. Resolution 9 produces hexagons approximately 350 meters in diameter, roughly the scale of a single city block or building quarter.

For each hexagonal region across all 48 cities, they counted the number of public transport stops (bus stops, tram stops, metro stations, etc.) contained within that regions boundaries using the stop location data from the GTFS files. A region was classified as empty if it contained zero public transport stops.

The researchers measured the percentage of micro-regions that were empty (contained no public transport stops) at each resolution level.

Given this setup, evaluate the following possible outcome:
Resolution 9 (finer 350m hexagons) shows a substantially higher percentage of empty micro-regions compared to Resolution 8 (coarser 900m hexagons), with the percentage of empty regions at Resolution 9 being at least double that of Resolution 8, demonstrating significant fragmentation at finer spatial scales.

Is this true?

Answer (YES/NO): YES